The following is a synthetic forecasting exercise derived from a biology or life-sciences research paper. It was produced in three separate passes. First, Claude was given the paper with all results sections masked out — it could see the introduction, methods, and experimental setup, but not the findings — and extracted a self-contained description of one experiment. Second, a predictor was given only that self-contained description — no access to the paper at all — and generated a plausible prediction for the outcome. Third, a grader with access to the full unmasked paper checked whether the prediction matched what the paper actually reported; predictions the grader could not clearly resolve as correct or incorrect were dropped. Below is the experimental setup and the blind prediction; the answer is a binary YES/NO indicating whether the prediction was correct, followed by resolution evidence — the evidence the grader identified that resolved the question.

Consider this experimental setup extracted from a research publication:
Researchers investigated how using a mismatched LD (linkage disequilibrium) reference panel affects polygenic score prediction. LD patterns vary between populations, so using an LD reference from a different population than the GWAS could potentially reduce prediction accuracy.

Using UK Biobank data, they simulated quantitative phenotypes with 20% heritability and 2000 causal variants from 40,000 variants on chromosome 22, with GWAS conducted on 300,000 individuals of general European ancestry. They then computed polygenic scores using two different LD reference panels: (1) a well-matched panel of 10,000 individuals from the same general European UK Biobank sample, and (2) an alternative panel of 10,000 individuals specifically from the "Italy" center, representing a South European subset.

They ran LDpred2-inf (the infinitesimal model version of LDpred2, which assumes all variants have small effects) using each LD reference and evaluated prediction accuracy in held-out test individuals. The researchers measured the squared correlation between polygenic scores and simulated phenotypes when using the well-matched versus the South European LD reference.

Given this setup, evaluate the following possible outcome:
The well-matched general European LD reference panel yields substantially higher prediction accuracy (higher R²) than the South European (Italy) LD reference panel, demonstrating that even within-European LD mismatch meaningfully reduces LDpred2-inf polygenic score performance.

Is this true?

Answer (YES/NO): NO